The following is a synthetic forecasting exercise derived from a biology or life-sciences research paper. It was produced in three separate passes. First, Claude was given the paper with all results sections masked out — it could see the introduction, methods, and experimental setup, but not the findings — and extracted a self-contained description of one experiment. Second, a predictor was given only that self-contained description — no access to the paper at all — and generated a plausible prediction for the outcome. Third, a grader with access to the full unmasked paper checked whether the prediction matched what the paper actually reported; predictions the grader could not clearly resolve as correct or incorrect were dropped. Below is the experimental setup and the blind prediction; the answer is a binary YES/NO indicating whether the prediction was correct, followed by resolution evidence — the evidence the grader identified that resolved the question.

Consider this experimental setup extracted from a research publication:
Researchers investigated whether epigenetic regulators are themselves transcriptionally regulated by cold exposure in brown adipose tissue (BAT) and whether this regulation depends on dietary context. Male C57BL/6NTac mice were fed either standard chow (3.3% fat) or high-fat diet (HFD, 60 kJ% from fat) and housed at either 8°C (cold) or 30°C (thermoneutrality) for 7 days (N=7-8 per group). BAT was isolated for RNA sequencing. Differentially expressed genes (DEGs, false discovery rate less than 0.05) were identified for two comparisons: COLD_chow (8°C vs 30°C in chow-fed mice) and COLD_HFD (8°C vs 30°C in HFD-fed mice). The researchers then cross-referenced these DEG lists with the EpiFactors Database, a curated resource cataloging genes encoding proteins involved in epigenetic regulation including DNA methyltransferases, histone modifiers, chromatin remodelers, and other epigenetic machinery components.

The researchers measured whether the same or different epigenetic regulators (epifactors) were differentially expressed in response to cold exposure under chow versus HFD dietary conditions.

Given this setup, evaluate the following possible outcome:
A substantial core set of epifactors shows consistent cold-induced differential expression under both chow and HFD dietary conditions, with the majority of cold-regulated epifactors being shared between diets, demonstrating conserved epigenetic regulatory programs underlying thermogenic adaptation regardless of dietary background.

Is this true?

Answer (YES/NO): NO